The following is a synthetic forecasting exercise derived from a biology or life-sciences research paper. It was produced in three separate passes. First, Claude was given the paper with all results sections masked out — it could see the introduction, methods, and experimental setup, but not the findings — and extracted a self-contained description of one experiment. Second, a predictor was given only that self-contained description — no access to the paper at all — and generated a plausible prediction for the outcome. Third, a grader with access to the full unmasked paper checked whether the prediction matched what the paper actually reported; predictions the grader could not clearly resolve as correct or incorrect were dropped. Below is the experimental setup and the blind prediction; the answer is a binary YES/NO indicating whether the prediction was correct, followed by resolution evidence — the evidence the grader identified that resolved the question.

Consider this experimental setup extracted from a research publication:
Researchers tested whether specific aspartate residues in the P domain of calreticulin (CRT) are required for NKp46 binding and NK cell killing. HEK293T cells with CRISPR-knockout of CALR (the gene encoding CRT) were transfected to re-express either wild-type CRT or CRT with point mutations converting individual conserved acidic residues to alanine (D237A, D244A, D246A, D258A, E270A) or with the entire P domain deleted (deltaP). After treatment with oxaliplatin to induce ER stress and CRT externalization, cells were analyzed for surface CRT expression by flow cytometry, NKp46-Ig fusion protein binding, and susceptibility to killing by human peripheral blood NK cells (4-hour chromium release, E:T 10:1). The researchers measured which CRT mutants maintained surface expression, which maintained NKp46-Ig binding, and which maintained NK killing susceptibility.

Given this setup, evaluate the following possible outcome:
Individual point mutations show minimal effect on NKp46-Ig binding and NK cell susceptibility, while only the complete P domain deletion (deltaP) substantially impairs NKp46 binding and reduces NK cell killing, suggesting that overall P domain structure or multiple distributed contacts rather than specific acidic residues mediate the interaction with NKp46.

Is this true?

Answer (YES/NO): NO